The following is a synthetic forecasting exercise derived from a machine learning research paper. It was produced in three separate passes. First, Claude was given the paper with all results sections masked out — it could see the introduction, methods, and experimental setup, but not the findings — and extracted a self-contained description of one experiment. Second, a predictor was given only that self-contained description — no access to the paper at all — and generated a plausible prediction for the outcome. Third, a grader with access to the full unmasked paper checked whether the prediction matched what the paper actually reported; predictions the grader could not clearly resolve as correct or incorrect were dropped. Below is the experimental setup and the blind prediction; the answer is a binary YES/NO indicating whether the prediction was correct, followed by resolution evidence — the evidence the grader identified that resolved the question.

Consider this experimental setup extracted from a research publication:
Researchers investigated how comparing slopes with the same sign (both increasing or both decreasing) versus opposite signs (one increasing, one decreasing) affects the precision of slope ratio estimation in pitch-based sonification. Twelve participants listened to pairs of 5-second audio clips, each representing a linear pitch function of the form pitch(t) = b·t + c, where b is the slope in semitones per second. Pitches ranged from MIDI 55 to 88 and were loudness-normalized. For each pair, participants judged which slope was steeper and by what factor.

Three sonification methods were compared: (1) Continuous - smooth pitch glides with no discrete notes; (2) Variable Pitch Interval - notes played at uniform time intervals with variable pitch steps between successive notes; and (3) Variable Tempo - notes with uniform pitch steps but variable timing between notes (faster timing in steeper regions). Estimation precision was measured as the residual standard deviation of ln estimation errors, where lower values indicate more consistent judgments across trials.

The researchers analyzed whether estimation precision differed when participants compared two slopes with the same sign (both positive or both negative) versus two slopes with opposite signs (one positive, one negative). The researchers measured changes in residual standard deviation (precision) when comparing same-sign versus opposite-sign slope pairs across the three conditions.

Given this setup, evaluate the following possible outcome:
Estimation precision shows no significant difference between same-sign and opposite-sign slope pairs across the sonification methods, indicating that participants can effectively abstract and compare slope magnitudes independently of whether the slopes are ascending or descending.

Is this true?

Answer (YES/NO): NO